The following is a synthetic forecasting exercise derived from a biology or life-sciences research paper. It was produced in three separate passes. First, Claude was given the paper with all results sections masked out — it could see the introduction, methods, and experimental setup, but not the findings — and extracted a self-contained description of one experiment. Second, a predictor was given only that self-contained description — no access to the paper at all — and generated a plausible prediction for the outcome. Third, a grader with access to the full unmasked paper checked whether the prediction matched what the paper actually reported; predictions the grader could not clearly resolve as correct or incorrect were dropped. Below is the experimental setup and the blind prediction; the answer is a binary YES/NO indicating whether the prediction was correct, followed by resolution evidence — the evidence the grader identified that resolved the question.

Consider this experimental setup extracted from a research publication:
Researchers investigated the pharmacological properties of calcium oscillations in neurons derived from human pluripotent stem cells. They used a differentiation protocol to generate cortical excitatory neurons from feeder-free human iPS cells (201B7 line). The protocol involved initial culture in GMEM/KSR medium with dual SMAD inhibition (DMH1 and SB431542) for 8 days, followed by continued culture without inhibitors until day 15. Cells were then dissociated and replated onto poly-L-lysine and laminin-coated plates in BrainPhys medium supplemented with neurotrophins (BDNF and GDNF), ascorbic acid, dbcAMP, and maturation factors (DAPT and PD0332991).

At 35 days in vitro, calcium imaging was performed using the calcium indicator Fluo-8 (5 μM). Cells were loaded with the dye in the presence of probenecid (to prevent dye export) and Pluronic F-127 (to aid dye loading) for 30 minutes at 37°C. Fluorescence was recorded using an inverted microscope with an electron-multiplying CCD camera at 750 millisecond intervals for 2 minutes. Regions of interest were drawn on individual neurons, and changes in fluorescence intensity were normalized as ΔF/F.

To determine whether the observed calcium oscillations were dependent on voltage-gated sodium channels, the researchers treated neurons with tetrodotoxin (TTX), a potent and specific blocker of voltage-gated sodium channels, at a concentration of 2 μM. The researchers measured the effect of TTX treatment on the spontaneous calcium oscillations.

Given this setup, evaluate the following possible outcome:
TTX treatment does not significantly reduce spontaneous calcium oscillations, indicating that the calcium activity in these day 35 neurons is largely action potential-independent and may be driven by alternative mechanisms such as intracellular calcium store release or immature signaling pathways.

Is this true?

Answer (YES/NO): NO